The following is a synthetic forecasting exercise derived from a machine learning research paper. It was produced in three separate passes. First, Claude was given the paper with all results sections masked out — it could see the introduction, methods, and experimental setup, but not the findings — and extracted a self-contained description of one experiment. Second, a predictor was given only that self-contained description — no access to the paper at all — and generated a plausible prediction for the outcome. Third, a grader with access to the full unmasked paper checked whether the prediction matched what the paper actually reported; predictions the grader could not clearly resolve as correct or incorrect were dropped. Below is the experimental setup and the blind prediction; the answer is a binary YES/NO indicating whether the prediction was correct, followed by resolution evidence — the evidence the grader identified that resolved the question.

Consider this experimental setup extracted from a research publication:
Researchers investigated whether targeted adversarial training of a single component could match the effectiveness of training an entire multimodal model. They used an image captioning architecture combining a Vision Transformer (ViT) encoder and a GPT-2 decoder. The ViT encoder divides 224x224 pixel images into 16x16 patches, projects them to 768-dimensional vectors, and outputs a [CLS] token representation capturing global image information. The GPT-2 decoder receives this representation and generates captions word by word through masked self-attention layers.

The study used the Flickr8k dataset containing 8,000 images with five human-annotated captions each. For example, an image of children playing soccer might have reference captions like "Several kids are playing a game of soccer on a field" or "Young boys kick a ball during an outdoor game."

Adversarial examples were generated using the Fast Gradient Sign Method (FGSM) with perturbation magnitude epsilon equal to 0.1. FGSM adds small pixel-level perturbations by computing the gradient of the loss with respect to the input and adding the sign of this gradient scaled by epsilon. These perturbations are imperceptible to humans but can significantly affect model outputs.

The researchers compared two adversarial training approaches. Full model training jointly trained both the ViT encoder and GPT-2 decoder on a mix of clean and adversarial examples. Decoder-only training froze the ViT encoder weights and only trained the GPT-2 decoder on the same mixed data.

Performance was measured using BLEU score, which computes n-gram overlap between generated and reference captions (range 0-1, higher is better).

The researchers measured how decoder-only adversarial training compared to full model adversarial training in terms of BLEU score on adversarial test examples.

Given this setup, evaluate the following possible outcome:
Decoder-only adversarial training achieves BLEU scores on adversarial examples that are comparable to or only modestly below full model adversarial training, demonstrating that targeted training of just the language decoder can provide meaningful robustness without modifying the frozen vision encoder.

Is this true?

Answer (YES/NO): YES